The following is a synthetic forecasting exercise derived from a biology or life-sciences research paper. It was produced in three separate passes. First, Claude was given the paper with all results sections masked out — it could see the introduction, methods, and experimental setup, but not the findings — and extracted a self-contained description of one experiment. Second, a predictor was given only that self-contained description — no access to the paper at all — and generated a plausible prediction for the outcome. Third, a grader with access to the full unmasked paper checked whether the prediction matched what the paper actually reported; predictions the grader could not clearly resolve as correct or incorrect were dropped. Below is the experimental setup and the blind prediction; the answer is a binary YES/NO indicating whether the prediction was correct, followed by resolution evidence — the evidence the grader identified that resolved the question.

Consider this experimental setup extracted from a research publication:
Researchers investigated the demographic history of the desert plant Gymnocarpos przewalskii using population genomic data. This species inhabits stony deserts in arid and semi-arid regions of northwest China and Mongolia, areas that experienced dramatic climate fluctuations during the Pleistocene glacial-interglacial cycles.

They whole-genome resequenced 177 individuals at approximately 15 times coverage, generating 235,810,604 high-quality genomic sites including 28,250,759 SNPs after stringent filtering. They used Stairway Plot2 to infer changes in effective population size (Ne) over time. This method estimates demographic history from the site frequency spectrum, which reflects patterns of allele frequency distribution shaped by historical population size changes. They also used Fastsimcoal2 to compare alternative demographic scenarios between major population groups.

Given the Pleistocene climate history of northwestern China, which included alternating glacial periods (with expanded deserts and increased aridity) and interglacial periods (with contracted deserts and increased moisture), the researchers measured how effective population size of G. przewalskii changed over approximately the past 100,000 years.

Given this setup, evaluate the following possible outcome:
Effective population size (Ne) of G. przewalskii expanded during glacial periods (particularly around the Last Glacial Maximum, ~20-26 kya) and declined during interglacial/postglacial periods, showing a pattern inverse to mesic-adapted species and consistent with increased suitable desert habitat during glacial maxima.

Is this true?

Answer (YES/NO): NO